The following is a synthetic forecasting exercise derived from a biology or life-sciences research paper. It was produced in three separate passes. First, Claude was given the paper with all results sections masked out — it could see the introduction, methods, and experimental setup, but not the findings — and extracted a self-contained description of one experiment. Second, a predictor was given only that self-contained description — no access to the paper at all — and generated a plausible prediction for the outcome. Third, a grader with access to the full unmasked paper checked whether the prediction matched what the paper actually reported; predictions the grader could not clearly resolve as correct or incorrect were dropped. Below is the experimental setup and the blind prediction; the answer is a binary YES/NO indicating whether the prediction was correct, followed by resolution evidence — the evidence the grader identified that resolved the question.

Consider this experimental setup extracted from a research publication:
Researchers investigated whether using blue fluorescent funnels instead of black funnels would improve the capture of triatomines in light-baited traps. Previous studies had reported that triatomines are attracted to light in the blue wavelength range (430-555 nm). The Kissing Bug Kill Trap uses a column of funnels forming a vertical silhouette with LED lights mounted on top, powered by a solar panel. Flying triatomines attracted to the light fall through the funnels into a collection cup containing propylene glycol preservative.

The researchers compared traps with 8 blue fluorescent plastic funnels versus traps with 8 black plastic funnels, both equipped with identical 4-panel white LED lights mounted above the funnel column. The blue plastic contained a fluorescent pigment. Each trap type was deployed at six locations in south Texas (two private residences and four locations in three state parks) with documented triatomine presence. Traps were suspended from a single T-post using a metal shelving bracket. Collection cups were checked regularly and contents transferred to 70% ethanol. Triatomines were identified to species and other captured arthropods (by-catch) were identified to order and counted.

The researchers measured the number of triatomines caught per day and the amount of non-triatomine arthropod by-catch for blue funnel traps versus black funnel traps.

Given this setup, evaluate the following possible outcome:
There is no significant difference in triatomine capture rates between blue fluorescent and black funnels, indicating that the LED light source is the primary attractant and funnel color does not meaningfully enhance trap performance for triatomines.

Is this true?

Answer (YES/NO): YES